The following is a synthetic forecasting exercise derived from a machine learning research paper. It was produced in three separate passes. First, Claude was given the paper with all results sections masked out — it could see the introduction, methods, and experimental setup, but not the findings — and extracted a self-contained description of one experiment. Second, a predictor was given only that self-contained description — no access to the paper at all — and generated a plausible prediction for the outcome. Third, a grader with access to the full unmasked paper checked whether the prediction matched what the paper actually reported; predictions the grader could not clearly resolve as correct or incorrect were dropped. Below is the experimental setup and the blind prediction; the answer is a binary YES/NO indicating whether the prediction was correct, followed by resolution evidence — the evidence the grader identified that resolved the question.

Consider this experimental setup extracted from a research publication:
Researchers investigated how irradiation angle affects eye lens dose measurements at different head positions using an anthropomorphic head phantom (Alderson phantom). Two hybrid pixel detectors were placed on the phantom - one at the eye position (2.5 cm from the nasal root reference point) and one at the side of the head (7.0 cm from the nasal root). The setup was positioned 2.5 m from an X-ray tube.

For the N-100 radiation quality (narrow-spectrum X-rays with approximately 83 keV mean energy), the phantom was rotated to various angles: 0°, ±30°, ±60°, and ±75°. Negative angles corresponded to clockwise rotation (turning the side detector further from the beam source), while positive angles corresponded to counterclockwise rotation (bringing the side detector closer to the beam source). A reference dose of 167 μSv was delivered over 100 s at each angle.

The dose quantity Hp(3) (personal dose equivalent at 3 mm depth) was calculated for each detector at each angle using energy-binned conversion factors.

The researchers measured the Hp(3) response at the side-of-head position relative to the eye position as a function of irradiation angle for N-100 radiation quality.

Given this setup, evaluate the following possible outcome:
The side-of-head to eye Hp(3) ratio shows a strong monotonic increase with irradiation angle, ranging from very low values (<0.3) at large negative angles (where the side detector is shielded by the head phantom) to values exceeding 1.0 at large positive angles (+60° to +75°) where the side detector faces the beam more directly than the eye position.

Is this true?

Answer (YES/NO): NO